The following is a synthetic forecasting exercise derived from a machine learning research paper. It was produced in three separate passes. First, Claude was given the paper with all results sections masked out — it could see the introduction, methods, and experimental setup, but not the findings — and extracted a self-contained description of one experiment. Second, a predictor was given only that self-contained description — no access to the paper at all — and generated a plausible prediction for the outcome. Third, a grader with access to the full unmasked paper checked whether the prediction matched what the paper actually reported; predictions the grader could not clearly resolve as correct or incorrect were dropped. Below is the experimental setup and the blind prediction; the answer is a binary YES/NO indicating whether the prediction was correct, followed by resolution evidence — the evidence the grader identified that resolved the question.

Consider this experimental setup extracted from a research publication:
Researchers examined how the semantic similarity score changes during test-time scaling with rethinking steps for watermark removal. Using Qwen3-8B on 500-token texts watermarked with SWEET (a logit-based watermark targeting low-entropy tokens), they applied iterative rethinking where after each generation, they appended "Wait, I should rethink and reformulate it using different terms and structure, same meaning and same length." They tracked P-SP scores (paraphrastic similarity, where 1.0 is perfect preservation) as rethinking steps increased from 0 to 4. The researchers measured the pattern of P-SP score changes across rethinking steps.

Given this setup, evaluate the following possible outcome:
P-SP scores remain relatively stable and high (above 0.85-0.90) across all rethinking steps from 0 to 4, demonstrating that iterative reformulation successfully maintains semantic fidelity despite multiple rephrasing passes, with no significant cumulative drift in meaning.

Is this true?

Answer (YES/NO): NO